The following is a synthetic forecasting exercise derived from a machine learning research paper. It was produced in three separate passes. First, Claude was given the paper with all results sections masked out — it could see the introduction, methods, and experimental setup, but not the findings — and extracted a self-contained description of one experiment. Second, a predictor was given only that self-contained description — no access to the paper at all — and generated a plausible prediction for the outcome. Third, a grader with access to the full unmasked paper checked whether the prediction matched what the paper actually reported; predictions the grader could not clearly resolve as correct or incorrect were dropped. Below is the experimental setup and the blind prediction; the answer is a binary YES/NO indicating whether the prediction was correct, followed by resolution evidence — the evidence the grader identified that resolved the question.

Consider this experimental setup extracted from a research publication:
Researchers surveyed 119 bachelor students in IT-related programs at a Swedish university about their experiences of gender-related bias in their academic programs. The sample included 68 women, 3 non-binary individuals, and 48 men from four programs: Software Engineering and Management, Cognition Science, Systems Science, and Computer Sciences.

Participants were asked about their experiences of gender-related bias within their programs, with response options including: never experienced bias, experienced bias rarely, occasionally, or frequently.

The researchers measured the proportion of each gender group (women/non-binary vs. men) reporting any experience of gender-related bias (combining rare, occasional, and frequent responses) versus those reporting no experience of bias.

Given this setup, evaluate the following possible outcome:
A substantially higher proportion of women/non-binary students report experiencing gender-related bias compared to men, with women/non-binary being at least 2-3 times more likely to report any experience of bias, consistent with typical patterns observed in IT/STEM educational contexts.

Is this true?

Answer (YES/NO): YES